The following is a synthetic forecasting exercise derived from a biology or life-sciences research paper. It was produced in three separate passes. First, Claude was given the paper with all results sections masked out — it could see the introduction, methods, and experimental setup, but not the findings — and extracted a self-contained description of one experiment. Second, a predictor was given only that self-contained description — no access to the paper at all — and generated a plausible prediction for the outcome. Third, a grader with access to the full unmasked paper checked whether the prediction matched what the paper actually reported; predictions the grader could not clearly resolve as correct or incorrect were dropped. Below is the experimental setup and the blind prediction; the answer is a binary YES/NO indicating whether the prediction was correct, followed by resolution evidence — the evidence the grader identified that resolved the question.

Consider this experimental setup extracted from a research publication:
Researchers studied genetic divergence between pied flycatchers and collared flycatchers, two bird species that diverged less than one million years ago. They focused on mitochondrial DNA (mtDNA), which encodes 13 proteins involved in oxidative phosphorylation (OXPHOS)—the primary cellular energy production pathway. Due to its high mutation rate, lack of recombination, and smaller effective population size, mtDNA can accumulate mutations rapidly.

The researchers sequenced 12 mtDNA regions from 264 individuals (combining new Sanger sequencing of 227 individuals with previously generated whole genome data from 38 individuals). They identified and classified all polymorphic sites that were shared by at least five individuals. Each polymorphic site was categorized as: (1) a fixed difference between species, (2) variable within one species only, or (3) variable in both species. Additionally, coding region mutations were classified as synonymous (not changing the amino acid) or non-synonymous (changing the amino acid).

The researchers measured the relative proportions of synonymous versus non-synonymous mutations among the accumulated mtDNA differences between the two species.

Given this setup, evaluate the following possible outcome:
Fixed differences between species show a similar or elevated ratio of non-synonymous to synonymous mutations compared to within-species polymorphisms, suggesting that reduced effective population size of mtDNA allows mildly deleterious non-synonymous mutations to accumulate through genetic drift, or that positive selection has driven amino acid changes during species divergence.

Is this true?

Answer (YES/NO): NO